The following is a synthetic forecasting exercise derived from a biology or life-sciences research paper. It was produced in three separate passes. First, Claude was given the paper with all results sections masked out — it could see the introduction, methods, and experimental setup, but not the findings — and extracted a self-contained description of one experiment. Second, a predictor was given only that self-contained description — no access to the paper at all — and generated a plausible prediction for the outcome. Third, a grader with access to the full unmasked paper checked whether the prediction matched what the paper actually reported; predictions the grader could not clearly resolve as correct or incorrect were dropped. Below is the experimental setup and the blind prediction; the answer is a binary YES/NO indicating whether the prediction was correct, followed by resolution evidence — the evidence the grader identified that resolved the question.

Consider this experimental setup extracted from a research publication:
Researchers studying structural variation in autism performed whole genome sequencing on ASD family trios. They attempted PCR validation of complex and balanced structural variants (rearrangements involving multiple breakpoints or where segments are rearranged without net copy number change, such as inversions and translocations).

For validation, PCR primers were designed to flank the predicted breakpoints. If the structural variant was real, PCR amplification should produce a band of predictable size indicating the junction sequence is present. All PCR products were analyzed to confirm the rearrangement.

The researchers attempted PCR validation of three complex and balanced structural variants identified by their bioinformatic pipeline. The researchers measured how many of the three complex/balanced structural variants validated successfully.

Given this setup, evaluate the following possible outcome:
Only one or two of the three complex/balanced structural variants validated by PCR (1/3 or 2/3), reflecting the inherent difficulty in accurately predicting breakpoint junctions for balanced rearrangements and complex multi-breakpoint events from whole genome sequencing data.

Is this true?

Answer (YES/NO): NO